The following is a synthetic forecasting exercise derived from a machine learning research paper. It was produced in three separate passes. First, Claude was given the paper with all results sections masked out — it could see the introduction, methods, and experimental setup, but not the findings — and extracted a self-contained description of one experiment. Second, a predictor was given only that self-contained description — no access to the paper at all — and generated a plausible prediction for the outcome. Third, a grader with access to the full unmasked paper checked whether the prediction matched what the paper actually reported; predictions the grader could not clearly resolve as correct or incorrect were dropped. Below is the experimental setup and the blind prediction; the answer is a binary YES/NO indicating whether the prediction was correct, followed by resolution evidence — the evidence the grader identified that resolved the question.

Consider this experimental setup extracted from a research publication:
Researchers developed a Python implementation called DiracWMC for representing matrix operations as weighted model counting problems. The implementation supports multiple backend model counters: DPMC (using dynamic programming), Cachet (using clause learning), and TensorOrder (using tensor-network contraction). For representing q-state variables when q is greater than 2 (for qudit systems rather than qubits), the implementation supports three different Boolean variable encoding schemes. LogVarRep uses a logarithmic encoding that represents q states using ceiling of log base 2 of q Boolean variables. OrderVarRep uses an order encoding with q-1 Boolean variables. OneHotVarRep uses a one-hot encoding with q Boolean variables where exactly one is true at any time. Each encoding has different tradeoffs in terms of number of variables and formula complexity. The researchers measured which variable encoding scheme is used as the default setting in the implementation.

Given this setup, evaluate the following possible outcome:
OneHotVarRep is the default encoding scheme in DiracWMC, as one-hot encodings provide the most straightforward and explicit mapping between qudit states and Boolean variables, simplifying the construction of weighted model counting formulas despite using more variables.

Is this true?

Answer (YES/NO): NO